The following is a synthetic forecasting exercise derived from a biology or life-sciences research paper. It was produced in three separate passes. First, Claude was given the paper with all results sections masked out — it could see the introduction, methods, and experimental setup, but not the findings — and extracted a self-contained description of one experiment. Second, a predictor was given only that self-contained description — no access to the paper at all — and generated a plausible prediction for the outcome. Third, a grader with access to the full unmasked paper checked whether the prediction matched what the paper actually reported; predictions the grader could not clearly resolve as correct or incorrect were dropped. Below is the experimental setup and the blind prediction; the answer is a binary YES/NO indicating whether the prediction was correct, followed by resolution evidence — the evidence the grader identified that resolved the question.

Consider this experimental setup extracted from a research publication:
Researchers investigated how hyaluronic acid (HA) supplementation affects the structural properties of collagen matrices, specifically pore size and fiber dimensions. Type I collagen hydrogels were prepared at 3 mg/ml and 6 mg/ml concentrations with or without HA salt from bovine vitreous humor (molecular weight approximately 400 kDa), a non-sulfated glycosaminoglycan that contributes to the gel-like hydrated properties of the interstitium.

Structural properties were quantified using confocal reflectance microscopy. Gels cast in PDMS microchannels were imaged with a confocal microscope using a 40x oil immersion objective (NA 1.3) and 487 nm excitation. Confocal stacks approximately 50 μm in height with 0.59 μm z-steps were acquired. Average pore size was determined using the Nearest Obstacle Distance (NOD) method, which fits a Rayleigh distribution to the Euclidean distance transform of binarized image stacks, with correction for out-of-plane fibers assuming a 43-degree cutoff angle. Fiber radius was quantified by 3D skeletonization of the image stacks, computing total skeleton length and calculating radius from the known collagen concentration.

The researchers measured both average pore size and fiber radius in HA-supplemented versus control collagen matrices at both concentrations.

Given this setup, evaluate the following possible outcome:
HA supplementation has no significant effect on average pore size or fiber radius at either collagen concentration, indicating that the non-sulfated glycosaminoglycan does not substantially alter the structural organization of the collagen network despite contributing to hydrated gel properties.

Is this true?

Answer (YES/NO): NO